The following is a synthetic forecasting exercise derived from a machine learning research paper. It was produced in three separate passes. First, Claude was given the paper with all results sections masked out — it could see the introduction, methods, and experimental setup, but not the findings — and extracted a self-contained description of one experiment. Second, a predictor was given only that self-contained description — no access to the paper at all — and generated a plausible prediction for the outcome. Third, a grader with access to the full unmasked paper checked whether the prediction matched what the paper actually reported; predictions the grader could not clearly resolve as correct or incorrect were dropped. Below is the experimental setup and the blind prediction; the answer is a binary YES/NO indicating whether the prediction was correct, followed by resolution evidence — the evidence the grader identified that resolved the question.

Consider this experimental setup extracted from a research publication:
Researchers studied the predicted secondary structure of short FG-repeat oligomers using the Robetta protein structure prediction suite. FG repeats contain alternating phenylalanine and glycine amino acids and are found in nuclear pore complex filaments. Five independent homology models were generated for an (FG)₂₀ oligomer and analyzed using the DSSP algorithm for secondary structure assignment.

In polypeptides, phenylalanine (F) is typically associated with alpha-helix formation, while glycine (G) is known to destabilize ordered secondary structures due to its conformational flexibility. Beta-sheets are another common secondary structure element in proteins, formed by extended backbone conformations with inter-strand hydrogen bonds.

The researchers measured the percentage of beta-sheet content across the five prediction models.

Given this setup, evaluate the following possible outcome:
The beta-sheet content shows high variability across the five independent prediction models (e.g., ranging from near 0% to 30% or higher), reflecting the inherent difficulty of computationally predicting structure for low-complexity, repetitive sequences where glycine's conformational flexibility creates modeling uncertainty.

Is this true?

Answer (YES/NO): NO